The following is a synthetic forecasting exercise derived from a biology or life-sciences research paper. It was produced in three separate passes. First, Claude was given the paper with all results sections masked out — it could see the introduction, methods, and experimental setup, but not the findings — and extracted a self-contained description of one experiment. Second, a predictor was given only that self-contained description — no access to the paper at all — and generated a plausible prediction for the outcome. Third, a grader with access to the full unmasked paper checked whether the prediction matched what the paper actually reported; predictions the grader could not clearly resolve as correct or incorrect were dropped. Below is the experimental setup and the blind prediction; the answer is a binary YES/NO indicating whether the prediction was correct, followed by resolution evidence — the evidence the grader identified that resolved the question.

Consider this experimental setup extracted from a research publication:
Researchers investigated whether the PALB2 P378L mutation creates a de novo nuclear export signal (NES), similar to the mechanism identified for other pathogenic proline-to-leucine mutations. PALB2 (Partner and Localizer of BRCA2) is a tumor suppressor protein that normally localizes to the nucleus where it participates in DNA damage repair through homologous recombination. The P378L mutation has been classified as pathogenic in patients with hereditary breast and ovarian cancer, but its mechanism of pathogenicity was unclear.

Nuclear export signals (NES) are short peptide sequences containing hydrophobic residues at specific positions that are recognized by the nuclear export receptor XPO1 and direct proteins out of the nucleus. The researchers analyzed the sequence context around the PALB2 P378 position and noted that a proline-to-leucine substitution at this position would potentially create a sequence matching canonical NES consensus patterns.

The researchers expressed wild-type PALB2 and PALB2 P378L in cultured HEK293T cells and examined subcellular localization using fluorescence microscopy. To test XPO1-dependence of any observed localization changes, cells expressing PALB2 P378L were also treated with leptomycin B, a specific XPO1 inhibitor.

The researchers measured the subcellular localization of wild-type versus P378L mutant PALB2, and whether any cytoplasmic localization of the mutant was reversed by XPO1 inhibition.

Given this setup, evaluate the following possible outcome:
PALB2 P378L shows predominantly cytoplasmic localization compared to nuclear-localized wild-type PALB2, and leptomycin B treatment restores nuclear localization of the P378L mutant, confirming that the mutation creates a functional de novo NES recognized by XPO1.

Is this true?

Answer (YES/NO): YES